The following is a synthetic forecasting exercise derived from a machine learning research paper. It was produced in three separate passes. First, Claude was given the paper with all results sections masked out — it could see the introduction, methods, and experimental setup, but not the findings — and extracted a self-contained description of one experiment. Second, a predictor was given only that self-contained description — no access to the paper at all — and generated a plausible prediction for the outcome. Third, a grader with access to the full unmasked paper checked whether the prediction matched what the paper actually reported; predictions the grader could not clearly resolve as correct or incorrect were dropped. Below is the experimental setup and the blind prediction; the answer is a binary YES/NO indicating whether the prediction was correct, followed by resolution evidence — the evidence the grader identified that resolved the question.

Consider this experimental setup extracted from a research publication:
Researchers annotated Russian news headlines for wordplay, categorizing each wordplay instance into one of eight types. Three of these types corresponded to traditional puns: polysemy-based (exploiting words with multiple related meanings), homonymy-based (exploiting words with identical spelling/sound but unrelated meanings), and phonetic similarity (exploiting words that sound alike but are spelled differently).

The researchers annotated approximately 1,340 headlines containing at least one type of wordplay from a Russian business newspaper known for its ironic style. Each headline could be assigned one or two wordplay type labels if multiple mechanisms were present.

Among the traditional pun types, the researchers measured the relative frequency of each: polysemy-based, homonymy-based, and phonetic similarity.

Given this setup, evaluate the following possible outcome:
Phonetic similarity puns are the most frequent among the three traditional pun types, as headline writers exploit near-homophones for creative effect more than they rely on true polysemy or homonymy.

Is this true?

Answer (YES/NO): NO